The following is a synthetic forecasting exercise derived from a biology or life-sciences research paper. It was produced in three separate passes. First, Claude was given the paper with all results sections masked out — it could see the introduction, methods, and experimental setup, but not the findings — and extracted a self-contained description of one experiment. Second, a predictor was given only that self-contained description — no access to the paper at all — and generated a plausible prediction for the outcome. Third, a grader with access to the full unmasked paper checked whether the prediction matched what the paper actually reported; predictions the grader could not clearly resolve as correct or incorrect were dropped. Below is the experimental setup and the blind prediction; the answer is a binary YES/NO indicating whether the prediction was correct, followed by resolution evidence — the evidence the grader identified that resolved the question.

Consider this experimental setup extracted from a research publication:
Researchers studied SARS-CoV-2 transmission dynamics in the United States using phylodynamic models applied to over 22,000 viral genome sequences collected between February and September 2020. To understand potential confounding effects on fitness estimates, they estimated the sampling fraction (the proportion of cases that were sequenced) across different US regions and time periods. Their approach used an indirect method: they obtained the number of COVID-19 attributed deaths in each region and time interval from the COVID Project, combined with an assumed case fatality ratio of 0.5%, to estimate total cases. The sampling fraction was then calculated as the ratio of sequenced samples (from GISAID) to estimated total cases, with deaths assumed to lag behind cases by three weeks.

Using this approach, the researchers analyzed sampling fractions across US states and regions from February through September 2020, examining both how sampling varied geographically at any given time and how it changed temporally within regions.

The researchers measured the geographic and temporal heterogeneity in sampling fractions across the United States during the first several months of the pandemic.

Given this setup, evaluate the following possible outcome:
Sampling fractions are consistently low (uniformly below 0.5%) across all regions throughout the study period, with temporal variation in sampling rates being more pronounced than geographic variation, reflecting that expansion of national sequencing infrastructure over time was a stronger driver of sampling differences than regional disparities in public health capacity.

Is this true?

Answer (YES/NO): NO